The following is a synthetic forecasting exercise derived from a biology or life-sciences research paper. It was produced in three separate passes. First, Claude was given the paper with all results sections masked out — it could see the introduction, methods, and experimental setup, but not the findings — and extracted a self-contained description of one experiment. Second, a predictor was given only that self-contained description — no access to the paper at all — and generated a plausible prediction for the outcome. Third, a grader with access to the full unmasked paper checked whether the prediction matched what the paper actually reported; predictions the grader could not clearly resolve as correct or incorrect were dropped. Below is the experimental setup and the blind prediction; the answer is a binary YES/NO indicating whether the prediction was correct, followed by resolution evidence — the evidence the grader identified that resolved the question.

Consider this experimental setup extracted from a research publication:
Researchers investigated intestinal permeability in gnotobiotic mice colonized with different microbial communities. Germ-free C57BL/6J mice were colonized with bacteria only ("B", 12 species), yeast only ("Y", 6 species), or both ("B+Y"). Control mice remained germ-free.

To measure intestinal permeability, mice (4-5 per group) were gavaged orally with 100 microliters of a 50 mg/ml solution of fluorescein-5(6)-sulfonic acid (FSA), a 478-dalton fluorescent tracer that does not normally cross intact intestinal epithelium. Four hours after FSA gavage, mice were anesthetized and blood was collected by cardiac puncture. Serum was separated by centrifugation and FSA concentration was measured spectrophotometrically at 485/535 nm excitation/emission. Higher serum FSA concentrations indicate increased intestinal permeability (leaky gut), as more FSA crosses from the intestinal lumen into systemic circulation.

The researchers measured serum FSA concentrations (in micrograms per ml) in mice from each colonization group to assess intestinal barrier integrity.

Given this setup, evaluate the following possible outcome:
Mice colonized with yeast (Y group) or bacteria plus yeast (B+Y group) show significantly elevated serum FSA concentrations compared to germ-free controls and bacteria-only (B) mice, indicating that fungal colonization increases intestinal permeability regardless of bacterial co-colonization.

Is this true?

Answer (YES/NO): NO